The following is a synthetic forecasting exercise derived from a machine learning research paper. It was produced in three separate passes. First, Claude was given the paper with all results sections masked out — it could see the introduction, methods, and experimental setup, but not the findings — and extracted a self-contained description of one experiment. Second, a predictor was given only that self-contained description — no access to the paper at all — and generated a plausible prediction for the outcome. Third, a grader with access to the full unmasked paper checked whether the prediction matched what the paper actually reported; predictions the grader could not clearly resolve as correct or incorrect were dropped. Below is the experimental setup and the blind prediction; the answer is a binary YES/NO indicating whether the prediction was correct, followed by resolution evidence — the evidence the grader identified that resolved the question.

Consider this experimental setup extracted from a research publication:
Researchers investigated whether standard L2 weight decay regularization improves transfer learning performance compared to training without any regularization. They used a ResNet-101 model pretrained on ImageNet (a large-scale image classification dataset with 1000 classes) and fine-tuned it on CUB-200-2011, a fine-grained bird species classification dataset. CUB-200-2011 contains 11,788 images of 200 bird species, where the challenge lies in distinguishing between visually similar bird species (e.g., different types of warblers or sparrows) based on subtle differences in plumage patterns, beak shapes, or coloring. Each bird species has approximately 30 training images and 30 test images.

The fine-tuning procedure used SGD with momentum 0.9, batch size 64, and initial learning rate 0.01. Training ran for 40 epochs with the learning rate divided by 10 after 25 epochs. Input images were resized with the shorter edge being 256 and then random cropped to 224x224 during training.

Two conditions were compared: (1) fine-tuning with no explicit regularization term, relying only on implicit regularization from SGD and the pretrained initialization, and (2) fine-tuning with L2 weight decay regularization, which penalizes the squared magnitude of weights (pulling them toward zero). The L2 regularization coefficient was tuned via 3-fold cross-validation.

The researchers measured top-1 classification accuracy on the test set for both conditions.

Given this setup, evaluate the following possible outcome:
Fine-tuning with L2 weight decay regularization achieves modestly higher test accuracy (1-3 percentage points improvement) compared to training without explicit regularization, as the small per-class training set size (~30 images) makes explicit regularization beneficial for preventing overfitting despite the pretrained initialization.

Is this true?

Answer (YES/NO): NO